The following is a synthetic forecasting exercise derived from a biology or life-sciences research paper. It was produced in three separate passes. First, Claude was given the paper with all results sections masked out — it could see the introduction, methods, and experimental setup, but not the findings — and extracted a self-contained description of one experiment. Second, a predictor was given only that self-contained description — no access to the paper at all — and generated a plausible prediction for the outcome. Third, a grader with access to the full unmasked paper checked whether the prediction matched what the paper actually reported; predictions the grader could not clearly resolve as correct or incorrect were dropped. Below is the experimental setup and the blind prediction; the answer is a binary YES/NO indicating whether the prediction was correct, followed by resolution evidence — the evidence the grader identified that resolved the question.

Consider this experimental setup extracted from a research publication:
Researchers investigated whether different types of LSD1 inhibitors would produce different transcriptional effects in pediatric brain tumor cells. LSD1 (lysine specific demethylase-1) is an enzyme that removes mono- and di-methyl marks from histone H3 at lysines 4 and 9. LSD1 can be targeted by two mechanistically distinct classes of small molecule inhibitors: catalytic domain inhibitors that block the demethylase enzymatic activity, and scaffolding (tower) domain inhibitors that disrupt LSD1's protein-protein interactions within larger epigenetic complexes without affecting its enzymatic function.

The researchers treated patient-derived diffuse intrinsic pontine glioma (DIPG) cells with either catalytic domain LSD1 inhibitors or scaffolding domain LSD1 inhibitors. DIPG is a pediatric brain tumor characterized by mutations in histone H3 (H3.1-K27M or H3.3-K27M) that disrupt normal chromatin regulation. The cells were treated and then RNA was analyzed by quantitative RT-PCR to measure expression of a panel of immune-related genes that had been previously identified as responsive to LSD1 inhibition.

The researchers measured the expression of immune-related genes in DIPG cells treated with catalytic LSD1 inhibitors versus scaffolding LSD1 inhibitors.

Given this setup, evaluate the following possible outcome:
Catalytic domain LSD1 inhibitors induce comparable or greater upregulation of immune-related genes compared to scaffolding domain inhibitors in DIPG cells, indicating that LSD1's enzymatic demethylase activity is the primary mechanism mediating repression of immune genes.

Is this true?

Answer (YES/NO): YES